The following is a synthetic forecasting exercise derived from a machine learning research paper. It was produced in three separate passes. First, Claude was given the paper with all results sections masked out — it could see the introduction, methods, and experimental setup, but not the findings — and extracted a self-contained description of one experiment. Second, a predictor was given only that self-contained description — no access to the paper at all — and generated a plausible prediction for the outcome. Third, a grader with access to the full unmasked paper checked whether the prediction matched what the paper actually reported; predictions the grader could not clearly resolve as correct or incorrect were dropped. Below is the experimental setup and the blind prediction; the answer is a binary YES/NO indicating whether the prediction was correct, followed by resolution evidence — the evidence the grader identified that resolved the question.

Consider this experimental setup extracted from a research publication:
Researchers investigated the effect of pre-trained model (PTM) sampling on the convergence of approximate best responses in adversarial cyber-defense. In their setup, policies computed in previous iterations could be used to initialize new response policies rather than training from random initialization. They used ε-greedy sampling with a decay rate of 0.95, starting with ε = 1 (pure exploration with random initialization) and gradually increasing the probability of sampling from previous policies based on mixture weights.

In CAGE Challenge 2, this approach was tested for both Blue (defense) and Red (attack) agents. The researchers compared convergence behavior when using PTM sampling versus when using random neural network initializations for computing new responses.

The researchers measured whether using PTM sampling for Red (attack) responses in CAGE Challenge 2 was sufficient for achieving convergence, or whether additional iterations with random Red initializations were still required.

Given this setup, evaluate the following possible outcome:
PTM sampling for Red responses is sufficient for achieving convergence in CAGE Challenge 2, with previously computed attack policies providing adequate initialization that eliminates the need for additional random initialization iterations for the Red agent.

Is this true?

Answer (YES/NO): NO